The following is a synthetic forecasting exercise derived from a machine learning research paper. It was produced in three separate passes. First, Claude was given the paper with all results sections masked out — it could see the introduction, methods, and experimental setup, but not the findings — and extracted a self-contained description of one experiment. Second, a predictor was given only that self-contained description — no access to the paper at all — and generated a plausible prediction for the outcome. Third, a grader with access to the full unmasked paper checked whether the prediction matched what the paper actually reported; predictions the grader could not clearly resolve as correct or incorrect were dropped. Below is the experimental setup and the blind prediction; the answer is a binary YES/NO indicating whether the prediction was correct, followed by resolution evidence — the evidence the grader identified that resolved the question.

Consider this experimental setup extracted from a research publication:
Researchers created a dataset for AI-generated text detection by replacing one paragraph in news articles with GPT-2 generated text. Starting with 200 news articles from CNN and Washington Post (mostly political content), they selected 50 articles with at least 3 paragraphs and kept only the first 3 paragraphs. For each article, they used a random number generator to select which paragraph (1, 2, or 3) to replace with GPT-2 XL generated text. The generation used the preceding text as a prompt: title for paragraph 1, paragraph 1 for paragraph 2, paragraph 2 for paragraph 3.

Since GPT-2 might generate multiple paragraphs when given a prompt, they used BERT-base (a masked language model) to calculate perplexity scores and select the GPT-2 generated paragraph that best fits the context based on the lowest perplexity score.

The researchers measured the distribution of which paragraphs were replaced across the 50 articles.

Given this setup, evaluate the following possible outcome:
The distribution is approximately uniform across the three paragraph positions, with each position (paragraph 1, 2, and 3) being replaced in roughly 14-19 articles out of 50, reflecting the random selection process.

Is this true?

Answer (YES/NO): NO